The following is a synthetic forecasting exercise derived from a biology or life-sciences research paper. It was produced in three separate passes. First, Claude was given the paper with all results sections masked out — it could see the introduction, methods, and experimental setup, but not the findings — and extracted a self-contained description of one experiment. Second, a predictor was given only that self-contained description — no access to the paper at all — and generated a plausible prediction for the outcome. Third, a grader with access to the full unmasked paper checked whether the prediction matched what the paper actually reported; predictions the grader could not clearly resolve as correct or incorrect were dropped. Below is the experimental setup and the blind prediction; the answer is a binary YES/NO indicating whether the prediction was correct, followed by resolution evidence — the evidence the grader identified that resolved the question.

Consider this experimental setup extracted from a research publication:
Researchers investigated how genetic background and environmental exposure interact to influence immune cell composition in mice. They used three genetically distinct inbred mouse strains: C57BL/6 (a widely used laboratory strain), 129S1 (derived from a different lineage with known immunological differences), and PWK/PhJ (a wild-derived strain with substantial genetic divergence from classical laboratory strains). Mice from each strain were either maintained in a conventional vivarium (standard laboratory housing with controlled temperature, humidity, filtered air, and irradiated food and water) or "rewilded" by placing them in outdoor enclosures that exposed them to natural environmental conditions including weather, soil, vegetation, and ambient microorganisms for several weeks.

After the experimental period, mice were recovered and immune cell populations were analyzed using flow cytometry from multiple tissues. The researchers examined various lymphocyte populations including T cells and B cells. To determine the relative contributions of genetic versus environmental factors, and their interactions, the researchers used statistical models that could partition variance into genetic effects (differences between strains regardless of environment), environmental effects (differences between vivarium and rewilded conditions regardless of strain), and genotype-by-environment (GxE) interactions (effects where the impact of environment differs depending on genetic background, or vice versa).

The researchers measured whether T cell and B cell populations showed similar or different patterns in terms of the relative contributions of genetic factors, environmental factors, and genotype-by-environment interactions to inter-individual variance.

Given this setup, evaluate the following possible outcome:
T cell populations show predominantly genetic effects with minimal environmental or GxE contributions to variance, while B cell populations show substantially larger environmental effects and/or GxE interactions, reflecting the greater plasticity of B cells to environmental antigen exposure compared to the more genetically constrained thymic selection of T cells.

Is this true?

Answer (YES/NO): YES